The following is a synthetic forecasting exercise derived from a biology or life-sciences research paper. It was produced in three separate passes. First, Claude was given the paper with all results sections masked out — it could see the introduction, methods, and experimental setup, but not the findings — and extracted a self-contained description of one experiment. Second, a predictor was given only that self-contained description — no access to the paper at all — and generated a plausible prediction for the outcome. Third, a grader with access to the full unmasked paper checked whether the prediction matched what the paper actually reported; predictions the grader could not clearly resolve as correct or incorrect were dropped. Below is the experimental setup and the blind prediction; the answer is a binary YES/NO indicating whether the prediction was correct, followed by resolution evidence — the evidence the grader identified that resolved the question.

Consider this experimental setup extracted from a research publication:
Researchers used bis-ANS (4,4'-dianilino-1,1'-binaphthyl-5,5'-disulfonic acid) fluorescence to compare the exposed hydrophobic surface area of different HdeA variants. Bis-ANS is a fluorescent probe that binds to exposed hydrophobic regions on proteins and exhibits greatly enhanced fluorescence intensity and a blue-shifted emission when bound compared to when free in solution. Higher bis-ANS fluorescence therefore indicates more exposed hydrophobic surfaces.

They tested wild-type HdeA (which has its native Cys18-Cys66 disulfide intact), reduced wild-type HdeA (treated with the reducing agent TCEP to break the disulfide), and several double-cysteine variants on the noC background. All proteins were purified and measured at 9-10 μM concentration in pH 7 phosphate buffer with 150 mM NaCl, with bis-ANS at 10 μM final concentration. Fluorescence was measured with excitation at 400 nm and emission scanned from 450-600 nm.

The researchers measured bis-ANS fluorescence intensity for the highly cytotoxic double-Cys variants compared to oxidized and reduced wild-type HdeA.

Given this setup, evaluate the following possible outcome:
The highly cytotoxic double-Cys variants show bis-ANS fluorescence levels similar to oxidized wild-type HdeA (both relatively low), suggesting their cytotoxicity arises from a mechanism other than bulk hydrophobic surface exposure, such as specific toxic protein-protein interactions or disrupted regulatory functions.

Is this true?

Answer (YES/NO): NO